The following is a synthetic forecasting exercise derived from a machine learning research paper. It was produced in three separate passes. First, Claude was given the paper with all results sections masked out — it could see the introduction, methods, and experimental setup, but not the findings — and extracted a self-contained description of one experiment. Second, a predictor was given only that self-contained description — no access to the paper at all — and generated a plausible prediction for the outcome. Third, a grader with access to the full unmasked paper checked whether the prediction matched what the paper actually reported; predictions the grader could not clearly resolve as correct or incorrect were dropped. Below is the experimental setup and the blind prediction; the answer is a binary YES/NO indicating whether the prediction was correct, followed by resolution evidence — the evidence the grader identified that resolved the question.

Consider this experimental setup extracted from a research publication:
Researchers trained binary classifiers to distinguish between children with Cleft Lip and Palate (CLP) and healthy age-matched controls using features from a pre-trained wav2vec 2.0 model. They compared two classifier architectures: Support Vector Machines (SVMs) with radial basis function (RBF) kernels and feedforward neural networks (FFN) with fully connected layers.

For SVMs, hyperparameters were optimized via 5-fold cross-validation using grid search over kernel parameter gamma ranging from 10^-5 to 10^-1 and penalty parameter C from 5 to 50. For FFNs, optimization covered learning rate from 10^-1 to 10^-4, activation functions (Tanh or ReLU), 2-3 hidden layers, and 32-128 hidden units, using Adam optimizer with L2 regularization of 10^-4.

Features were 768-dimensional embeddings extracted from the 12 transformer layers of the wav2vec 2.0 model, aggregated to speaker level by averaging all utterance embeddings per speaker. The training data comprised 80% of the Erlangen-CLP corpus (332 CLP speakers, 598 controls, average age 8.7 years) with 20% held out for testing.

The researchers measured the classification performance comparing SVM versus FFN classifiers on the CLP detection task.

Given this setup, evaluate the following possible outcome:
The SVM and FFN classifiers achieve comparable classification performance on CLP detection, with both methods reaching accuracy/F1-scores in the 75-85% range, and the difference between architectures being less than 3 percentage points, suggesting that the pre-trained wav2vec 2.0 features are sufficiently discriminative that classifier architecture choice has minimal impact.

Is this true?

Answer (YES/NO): NO